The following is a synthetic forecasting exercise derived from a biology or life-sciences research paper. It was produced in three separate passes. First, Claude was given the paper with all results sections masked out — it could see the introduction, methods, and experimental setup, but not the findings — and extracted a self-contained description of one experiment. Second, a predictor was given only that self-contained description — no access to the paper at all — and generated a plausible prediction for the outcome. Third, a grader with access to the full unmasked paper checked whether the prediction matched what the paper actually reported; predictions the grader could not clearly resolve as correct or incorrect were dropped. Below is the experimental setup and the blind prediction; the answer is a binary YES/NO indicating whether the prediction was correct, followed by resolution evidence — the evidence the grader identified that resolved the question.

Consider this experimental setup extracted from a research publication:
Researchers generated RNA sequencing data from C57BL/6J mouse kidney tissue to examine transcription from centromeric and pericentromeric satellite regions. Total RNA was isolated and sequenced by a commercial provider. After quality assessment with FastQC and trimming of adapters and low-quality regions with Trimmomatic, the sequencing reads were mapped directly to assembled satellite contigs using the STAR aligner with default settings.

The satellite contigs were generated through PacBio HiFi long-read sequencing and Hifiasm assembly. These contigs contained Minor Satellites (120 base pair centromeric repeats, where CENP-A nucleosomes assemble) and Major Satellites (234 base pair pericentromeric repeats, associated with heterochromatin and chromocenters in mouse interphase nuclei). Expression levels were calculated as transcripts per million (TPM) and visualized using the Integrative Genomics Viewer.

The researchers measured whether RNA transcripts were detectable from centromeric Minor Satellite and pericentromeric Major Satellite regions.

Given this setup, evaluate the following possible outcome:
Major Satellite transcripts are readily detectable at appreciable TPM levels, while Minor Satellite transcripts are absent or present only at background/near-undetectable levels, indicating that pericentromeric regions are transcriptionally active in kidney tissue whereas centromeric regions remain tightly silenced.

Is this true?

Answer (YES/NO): NO